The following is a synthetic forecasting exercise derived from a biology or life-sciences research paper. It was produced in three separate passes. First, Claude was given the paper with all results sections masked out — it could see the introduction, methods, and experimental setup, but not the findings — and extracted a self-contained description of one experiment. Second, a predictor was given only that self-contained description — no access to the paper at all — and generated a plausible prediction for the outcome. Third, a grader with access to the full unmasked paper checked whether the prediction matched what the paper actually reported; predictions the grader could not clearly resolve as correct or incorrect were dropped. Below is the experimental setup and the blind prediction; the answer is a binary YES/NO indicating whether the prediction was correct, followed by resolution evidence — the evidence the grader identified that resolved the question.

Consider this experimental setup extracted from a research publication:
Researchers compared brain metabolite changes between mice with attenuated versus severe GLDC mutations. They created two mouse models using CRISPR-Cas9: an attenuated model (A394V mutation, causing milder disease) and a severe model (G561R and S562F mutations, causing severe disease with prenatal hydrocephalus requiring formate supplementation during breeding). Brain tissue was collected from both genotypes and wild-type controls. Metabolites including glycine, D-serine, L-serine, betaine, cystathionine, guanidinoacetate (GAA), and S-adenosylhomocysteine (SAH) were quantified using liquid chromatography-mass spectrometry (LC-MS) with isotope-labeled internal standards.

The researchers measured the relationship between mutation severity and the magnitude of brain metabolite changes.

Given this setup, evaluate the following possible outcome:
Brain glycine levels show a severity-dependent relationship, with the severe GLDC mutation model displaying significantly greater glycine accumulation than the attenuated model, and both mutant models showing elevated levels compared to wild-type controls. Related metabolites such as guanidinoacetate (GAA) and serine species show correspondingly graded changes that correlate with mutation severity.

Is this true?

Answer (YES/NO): NO